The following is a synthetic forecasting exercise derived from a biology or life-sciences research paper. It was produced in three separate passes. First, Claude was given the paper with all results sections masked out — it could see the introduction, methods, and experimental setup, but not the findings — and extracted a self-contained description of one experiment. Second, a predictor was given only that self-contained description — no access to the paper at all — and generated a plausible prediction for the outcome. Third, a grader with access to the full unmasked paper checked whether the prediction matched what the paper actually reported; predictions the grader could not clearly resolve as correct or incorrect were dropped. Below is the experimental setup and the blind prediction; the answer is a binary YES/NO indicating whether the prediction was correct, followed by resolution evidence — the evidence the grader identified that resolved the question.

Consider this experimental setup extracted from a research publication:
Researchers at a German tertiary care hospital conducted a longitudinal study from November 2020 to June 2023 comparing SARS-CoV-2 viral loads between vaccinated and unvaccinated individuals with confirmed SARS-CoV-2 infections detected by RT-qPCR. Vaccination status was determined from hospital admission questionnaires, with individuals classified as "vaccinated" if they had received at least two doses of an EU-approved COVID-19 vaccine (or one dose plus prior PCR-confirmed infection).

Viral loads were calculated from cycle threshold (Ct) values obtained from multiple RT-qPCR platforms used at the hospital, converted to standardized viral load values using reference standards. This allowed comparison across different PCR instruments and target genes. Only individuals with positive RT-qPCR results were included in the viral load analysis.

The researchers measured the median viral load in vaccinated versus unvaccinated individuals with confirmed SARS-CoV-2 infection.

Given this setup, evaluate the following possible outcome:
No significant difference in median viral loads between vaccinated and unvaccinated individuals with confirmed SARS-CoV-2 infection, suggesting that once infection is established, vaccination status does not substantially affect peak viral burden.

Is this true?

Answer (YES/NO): YES